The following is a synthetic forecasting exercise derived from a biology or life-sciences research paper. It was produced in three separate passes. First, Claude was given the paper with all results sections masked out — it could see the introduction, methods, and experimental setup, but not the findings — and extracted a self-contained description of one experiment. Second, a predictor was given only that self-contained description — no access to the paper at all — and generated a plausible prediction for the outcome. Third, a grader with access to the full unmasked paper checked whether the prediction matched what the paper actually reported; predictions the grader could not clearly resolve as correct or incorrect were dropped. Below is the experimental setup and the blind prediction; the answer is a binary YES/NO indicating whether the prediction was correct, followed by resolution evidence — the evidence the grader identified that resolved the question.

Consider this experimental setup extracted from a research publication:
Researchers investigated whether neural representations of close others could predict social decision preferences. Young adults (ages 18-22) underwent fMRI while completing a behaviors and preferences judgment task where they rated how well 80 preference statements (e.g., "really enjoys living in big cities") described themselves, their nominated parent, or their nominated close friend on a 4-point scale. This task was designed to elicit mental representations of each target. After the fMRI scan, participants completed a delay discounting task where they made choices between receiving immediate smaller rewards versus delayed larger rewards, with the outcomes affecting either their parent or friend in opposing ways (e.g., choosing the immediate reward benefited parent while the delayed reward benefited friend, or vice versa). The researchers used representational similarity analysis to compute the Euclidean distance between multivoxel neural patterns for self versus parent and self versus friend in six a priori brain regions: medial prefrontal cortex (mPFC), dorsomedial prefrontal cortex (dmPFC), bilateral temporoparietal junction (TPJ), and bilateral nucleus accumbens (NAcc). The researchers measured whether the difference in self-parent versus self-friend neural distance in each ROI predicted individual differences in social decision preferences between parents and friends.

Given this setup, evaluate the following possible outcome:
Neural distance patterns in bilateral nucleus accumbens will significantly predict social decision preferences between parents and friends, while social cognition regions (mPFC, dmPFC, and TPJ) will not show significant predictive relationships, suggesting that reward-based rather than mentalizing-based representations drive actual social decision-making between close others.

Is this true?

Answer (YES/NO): NO